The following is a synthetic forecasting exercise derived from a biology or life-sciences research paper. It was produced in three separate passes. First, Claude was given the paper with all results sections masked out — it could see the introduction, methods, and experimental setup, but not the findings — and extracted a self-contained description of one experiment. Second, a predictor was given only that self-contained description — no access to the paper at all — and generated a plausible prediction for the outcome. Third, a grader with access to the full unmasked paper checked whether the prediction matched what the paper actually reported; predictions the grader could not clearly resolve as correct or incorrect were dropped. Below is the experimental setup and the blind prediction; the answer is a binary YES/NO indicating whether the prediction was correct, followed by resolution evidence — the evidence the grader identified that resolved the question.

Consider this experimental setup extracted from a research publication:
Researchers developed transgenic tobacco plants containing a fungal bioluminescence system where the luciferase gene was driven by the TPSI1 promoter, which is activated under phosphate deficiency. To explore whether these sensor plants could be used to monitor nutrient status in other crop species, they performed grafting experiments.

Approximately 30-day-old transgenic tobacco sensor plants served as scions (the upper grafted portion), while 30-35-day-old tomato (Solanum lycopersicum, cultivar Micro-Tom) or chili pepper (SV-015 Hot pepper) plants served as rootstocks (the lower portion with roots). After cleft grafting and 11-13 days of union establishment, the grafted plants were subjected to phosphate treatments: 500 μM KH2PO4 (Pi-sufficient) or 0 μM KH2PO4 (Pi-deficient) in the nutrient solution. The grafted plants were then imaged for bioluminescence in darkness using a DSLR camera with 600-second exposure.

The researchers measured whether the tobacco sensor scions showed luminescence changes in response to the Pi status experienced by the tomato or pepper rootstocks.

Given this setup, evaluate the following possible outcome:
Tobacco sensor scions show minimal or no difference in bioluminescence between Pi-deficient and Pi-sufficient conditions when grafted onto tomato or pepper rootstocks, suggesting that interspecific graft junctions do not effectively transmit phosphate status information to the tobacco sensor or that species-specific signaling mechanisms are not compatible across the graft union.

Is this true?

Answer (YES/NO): NO